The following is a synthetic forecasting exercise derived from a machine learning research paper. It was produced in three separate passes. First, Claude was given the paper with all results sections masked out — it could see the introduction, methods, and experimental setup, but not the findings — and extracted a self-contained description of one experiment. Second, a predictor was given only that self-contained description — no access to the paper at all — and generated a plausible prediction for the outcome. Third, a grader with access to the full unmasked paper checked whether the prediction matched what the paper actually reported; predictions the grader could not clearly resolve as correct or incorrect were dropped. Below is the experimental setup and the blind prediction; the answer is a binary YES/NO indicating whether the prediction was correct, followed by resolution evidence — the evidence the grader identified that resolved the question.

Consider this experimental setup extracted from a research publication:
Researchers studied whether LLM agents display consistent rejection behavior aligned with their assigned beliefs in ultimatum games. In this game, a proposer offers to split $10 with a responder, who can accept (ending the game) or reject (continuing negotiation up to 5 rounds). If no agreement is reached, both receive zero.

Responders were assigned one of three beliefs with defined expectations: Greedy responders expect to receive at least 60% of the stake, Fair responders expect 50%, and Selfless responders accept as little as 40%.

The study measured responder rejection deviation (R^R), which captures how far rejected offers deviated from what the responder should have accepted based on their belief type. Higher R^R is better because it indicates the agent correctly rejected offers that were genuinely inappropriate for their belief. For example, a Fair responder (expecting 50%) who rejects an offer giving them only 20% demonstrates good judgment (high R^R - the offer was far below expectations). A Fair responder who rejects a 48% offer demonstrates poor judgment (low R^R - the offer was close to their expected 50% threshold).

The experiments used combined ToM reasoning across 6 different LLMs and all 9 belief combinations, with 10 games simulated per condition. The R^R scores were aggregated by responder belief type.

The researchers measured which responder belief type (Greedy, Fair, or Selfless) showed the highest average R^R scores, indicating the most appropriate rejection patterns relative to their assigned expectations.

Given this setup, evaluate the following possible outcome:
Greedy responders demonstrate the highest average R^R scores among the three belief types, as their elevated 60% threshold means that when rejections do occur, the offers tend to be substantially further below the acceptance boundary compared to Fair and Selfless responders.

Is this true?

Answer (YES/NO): NO